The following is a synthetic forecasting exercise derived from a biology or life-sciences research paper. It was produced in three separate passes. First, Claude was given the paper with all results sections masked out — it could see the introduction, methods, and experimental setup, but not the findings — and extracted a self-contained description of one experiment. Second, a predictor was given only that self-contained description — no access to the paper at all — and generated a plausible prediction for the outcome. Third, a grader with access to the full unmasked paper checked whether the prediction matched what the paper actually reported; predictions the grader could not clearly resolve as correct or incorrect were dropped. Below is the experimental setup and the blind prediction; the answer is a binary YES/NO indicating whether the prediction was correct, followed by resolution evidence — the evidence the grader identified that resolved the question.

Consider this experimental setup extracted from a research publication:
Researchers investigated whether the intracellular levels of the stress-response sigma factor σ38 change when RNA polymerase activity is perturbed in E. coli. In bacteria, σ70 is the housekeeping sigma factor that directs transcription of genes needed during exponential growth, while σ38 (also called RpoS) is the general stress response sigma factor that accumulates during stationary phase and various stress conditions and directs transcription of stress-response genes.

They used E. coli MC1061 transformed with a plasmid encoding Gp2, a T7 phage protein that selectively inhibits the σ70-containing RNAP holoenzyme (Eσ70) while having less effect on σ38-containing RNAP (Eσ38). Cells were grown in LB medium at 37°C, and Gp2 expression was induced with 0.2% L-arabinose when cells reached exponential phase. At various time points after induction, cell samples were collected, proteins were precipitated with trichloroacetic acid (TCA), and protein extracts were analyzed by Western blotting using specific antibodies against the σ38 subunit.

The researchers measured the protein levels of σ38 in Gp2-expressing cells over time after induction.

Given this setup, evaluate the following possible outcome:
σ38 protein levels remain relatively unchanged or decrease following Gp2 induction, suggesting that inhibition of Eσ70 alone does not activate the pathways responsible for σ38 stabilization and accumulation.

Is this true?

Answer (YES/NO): NO